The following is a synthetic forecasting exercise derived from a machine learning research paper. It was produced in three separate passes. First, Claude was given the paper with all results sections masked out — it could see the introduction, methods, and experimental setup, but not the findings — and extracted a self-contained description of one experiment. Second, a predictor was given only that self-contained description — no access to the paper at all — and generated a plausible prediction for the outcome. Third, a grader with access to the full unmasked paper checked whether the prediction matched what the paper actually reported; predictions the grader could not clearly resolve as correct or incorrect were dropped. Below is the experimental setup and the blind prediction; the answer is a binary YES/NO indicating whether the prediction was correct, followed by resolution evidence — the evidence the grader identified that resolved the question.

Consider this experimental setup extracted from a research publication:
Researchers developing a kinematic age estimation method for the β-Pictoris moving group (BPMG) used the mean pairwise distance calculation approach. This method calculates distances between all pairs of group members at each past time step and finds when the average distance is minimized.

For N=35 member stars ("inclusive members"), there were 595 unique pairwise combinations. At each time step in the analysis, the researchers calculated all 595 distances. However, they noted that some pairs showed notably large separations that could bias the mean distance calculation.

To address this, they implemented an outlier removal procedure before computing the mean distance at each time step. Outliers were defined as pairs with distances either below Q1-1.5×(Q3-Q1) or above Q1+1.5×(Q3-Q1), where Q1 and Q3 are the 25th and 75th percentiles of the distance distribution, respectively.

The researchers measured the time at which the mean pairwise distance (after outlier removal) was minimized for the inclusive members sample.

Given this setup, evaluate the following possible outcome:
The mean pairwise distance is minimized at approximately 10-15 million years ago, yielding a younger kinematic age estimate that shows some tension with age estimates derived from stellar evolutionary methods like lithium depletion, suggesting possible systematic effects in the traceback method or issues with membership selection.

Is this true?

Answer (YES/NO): NO